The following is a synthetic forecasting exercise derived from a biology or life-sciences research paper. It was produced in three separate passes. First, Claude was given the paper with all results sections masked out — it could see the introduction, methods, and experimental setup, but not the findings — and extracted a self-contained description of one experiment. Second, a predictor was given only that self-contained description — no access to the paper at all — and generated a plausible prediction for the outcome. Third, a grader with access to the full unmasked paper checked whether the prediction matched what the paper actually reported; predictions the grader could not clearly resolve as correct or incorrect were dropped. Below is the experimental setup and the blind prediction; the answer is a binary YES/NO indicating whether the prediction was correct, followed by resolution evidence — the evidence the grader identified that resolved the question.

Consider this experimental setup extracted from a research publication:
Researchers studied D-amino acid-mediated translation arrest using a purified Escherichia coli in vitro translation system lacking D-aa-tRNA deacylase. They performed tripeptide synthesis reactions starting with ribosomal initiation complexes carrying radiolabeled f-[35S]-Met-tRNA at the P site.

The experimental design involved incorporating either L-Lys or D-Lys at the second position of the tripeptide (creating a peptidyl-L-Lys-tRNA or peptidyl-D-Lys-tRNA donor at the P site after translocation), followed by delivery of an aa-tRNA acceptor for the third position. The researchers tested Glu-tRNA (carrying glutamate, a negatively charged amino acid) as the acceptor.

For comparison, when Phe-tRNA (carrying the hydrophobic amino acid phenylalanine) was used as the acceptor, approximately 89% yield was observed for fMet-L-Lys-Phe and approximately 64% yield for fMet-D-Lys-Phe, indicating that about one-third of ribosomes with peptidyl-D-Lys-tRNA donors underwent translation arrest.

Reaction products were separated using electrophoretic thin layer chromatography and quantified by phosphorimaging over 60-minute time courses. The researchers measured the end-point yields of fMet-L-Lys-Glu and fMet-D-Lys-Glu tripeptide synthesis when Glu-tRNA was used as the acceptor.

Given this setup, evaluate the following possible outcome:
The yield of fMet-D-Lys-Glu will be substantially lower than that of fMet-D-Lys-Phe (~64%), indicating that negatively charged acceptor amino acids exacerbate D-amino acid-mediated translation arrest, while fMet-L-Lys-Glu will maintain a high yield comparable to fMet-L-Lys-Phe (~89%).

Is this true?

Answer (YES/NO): YES